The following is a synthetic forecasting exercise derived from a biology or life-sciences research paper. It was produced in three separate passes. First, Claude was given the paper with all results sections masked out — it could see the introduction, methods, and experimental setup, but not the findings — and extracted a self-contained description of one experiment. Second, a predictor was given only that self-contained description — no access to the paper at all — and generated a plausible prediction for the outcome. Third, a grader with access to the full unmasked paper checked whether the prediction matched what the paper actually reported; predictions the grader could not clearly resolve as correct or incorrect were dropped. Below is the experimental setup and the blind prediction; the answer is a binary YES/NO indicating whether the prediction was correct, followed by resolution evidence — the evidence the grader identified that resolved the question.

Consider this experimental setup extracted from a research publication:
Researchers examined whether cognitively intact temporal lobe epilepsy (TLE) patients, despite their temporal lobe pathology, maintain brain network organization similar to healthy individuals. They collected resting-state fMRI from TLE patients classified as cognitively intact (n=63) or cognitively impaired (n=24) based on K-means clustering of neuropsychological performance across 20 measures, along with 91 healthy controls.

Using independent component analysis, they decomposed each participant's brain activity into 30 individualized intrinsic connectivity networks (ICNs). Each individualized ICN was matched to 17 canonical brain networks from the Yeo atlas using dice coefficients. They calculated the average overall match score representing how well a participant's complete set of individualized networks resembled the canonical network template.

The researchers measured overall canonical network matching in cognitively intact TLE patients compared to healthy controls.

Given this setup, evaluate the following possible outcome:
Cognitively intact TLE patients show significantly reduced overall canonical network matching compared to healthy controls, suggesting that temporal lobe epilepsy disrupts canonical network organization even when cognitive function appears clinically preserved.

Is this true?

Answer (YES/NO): NO